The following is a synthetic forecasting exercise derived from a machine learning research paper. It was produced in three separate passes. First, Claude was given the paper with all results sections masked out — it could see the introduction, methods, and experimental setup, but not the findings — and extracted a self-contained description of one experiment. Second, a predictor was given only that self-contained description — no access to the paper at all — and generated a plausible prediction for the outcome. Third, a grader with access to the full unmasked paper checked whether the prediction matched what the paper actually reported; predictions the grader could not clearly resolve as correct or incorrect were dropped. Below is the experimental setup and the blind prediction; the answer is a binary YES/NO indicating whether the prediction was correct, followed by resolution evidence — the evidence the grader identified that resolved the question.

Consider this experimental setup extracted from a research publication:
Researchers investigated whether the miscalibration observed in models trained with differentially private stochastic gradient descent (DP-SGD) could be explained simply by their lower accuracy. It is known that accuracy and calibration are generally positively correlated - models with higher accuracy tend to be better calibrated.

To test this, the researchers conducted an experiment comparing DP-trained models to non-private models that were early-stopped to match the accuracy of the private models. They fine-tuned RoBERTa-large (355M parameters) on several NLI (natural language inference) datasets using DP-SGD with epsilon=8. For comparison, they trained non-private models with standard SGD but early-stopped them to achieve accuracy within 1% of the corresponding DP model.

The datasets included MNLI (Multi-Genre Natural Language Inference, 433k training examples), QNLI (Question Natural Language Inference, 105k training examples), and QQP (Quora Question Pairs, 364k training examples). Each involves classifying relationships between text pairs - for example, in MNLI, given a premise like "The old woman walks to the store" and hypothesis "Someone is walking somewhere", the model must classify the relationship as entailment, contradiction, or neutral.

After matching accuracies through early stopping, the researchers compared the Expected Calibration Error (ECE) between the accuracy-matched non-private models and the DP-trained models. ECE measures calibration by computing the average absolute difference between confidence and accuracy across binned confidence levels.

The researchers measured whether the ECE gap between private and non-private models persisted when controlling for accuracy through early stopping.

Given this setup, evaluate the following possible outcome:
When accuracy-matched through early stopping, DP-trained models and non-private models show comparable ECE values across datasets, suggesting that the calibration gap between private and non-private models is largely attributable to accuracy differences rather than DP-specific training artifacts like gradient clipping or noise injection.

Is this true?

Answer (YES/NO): NO